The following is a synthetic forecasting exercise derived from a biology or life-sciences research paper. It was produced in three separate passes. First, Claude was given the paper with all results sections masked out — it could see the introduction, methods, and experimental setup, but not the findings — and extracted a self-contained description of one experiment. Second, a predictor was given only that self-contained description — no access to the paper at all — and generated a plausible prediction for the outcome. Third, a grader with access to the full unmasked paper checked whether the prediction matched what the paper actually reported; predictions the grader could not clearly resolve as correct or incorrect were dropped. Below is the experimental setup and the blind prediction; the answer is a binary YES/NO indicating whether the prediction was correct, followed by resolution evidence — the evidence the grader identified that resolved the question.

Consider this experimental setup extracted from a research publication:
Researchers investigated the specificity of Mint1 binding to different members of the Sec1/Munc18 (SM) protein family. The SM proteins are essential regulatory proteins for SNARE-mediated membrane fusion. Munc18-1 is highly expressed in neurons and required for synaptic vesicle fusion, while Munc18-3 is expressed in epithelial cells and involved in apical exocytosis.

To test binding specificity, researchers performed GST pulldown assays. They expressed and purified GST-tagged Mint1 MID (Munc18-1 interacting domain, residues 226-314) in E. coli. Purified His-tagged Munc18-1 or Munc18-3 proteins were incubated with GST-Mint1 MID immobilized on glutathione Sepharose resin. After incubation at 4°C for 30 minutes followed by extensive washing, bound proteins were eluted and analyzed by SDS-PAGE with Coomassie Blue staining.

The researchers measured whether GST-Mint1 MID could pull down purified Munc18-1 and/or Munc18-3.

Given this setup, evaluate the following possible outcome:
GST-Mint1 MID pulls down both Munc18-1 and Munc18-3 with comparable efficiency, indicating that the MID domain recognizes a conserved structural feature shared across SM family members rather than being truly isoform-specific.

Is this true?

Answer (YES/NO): NO